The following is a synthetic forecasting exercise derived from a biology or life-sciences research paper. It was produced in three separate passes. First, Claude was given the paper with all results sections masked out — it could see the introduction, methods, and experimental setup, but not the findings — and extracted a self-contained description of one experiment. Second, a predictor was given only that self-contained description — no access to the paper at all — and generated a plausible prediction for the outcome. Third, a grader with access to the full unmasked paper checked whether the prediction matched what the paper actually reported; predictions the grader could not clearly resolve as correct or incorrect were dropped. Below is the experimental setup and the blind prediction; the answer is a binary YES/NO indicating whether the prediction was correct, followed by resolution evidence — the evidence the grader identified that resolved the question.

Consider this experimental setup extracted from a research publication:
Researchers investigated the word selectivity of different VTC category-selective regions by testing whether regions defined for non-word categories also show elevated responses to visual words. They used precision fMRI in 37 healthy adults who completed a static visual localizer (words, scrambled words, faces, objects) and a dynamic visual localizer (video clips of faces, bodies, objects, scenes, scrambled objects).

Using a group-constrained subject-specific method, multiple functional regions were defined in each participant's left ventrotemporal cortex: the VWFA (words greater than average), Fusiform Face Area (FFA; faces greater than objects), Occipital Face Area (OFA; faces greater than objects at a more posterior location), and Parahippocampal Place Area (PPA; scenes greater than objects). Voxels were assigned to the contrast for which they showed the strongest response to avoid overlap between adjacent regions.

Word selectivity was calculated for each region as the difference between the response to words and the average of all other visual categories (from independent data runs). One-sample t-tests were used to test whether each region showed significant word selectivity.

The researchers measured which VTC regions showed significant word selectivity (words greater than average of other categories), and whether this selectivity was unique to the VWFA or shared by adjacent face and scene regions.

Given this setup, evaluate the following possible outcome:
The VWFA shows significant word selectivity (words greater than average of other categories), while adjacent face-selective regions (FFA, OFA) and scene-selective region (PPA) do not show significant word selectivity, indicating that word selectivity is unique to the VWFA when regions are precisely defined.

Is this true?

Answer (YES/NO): NO